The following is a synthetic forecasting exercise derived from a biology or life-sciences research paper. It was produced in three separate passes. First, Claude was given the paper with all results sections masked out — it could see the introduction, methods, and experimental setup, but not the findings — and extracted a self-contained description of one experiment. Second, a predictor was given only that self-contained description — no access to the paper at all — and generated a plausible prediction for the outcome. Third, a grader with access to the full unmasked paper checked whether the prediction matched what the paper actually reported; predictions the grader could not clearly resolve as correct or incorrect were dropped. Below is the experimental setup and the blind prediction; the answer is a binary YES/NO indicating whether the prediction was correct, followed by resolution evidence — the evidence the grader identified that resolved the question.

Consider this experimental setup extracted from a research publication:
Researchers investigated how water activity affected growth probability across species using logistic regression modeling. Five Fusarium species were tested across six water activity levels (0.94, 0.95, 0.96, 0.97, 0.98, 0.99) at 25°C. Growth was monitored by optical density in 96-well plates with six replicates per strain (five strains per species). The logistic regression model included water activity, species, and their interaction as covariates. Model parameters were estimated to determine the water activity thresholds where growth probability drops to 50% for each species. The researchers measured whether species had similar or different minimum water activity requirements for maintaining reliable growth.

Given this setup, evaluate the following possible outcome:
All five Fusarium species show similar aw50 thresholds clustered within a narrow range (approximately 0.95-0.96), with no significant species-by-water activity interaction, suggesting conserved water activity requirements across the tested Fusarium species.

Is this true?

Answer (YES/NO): NO